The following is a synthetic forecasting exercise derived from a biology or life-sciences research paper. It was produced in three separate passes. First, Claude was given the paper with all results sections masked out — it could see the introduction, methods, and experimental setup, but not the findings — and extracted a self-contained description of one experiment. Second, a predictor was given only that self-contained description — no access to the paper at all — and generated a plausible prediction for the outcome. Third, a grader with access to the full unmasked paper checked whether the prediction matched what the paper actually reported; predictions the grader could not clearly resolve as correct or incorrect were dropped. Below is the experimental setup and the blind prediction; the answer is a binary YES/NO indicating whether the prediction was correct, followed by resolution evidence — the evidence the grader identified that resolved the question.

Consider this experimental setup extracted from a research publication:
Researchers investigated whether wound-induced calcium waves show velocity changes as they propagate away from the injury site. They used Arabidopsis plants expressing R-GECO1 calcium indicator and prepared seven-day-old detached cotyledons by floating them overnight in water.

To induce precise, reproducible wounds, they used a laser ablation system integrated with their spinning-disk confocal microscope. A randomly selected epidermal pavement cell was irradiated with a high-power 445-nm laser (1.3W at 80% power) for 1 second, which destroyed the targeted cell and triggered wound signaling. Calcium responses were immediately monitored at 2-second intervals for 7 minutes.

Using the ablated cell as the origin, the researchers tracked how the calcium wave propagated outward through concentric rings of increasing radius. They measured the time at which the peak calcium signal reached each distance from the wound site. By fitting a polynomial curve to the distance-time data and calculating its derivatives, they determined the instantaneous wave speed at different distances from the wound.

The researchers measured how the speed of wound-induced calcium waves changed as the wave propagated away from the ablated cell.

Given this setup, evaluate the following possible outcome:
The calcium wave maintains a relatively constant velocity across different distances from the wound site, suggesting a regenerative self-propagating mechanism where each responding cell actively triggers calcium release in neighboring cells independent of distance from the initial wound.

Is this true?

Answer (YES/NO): NO